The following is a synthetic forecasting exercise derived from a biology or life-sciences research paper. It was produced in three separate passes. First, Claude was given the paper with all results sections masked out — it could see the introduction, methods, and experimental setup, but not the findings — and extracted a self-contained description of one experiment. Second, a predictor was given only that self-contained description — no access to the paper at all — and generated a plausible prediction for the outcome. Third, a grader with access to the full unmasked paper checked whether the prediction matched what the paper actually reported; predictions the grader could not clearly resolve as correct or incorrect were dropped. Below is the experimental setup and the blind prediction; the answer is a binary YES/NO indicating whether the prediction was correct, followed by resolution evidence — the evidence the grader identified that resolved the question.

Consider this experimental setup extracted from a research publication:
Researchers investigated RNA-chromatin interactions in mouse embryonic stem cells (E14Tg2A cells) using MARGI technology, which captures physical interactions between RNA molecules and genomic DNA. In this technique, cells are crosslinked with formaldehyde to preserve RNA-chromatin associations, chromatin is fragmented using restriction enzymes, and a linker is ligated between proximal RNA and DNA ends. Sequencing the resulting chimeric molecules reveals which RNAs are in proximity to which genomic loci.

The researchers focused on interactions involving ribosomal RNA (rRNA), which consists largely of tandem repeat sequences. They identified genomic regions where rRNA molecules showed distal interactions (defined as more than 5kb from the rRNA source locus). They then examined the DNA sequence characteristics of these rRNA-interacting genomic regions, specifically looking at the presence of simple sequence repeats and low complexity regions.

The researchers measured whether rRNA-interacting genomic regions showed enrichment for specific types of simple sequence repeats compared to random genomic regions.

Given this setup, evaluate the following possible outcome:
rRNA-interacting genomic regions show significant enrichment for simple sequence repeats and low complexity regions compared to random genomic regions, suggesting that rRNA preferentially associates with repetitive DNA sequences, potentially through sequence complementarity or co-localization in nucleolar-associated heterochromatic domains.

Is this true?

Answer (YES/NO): YES